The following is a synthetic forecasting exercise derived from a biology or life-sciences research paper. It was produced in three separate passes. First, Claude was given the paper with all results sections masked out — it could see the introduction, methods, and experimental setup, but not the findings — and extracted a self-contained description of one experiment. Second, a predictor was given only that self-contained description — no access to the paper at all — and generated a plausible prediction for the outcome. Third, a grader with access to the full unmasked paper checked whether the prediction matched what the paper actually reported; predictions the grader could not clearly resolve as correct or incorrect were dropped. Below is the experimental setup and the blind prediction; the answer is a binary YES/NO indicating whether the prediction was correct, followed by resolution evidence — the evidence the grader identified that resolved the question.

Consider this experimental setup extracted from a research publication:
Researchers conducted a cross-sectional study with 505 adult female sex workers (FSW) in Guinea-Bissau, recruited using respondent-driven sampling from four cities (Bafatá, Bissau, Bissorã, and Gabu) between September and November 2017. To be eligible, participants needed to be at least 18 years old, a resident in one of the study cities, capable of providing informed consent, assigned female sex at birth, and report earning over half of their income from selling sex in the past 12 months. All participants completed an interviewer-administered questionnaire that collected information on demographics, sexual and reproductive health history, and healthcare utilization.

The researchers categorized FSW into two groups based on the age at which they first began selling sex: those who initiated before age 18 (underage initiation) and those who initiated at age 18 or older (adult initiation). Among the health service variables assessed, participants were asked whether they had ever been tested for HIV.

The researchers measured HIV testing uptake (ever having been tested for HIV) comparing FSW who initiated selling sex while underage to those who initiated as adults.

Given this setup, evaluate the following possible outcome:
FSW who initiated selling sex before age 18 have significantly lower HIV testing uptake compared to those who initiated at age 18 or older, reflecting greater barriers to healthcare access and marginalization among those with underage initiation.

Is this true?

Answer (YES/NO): YES